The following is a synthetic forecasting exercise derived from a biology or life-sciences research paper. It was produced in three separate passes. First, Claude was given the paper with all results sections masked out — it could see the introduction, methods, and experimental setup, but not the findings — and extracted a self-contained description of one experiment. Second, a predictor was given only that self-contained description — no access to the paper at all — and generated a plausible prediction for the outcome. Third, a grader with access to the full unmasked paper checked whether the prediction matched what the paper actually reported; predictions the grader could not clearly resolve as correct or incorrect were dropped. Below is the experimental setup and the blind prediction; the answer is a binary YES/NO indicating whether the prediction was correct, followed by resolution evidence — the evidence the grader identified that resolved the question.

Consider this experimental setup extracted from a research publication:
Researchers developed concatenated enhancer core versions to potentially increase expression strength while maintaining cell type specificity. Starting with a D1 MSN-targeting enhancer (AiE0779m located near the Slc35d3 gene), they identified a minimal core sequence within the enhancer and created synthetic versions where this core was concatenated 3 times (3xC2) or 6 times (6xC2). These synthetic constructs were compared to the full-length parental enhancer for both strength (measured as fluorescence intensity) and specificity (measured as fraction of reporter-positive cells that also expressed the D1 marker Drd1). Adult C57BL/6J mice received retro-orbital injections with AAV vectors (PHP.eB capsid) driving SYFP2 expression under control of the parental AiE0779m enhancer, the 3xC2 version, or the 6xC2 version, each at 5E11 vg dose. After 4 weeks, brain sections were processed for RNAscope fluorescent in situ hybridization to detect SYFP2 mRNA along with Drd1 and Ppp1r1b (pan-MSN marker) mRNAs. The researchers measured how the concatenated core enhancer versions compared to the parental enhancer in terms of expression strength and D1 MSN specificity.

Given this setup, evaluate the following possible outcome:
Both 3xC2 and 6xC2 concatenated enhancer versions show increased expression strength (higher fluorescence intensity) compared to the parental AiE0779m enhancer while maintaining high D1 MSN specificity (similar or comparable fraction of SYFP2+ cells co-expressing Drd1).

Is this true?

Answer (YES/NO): YES